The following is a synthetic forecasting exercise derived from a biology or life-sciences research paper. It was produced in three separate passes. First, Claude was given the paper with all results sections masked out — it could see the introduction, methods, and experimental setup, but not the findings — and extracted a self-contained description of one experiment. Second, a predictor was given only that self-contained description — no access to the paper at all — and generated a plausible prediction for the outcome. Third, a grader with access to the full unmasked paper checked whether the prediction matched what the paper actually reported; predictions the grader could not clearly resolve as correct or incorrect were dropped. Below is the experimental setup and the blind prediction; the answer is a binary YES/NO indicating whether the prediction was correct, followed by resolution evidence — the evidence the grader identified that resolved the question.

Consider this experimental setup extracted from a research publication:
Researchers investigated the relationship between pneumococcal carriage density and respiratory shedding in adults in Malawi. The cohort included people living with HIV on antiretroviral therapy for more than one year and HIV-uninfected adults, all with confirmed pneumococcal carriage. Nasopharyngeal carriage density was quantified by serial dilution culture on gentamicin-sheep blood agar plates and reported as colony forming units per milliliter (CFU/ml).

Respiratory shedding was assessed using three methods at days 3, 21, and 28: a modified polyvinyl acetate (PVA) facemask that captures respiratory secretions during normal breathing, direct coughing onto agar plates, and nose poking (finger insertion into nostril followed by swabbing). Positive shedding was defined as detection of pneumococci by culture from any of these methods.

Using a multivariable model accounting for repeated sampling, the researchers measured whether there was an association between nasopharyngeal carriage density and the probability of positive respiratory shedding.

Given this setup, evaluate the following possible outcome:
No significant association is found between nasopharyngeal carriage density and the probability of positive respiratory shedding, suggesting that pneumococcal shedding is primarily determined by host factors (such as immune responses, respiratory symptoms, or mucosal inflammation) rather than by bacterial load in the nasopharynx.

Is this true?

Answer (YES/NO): NO